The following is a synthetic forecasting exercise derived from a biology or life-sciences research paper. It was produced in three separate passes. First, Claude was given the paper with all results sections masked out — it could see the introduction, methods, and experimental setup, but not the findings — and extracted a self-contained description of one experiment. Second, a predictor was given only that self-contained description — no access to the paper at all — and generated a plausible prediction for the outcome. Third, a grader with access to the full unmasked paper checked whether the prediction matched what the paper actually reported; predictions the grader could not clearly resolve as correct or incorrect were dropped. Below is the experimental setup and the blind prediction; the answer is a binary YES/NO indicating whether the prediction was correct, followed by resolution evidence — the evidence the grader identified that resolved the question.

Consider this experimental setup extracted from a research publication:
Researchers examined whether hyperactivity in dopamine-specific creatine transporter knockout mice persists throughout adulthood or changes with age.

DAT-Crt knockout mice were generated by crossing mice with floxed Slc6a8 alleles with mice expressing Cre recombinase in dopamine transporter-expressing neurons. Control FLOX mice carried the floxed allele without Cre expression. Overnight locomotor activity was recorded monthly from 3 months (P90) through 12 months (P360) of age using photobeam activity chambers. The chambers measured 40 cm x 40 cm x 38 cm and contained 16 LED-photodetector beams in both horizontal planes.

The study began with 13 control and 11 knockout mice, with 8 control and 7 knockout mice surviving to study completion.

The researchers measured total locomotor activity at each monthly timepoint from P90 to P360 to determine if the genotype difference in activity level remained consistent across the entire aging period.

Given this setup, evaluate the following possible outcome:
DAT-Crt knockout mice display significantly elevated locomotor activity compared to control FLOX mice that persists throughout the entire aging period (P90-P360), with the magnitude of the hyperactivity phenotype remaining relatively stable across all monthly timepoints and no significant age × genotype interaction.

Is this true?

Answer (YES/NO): NO